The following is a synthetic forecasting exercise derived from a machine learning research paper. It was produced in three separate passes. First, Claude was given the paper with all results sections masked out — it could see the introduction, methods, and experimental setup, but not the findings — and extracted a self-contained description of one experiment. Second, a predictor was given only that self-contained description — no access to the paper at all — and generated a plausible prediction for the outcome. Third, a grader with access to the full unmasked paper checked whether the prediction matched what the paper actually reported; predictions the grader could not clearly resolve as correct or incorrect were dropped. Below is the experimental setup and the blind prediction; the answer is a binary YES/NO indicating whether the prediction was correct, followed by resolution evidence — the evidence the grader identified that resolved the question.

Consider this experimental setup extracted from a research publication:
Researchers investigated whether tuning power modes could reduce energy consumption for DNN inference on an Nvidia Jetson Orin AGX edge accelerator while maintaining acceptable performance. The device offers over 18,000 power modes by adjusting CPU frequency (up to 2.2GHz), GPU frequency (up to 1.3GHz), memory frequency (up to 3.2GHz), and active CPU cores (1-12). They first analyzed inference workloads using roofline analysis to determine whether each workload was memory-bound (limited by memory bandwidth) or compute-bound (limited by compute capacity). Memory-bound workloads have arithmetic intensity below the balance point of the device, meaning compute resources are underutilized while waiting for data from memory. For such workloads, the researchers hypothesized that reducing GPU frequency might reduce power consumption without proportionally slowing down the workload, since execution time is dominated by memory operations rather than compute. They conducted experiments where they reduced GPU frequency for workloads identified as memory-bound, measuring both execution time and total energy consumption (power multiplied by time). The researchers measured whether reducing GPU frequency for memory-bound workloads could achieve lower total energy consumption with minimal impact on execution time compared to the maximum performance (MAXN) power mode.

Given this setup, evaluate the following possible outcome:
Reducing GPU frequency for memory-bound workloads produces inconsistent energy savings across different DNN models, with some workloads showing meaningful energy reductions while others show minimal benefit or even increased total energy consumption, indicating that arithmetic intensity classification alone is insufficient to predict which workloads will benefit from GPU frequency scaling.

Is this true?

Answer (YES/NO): NO